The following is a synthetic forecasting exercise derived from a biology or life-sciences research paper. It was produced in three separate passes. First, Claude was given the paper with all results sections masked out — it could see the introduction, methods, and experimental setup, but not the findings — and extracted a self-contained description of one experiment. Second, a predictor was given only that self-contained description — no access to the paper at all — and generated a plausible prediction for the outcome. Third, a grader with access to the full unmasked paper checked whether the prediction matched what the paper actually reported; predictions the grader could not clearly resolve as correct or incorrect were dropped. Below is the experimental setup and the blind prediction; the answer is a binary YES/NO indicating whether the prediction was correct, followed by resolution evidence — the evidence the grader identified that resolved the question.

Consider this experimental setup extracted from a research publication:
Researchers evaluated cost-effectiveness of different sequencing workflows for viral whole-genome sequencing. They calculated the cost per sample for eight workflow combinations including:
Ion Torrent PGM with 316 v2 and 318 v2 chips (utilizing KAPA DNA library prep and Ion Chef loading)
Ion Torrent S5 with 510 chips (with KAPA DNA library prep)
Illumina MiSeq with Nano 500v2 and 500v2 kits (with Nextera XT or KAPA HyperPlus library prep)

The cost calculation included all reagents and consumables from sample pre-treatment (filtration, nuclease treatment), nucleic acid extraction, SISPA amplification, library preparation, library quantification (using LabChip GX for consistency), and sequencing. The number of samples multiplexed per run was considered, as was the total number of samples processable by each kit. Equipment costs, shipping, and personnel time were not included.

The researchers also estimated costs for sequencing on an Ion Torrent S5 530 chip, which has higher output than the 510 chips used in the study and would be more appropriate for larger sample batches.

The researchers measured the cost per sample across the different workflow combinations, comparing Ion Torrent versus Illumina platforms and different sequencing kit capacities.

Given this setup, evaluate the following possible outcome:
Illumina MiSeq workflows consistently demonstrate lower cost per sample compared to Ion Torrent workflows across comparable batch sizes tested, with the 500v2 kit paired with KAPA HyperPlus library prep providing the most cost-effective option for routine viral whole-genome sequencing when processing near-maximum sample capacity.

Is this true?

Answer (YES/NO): NO